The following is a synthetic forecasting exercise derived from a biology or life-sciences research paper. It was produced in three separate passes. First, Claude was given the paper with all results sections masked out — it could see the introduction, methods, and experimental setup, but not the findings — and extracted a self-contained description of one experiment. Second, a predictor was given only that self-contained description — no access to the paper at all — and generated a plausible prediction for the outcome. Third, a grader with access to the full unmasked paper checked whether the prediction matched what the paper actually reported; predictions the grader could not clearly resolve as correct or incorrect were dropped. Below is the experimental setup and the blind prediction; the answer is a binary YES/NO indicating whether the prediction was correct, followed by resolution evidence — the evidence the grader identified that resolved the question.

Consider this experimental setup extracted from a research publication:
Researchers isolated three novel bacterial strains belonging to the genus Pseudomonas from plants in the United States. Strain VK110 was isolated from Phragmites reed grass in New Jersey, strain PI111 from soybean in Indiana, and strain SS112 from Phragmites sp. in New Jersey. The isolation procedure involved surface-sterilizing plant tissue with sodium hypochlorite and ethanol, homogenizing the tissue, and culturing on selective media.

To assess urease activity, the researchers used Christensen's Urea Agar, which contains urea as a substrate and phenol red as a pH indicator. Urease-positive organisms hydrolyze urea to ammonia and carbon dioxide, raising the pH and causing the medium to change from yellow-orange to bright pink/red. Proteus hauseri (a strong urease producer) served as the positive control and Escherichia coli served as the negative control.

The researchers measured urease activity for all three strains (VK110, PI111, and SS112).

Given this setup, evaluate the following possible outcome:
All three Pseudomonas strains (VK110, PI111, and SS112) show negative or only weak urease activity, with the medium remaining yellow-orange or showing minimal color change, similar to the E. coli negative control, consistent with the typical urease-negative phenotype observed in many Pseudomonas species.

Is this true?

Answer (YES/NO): YES